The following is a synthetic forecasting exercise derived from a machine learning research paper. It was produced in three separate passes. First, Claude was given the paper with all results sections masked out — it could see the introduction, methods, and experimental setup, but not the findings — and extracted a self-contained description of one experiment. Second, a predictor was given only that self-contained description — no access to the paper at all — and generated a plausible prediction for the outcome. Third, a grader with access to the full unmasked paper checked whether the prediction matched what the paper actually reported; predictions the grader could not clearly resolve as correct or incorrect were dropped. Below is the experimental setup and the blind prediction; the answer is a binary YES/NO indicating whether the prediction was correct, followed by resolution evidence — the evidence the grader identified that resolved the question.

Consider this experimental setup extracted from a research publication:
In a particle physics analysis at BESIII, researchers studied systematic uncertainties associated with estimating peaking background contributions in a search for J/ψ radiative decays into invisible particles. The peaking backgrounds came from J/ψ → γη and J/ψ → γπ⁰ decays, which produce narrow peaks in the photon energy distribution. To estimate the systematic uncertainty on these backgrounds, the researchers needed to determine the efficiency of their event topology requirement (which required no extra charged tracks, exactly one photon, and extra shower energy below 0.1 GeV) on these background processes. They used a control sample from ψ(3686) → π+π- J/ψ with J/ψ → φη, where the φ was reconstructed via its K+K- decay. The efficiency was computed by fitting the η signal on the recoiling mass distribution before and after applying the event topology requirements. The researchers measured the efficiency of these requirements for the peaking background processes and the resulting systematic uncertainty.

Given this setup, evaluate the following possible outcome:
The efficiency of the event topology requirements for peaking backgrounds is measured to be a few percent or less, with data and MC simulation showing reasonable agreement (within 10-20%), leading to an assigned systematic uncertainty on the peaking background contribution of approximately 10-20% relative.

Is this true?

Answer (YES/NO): NO